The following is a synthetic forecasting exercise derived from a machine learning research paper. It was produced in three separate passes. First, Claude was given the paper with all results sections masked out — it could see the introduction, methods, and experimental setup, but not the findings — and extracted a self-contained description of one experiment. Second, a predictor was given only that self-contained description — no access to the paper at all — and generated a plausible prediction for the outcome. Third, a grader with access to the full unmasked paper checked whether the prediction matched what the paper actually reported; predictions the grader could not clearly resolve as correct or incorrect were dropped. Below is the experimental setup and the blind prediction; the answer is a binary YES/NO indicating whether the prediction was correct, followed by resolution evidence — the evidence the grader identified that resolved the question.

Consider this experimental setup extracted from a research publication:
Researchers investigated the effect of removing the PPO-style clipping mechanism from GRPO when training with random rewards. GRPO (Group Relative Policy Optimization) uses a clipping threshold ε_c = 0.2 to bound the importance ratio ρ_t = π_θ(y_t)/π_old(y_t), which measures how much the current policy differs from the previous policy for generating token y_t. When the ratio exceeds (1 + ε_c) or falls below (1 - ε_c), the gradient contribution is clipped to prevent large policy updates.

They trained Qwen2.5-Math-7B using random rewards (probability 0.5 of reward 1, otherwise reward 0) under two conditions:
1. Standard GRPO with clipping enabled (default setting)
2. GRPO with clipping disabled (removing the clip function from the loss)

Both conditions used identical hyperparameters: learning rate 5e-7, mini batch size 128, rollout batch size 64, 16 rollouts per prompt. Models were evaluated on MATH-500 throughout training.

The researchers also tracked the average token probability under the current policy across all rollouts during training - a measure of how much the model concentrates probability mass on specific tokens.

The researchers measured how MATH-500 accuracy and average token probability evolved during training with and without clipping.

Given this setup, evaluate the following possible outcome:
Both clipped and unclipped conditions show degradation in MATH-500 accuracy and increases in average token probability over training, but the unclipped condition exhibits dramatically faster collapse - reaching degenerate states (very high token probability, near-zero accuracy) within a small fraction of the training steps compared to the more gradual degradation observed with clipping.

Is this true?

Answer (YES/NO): NO